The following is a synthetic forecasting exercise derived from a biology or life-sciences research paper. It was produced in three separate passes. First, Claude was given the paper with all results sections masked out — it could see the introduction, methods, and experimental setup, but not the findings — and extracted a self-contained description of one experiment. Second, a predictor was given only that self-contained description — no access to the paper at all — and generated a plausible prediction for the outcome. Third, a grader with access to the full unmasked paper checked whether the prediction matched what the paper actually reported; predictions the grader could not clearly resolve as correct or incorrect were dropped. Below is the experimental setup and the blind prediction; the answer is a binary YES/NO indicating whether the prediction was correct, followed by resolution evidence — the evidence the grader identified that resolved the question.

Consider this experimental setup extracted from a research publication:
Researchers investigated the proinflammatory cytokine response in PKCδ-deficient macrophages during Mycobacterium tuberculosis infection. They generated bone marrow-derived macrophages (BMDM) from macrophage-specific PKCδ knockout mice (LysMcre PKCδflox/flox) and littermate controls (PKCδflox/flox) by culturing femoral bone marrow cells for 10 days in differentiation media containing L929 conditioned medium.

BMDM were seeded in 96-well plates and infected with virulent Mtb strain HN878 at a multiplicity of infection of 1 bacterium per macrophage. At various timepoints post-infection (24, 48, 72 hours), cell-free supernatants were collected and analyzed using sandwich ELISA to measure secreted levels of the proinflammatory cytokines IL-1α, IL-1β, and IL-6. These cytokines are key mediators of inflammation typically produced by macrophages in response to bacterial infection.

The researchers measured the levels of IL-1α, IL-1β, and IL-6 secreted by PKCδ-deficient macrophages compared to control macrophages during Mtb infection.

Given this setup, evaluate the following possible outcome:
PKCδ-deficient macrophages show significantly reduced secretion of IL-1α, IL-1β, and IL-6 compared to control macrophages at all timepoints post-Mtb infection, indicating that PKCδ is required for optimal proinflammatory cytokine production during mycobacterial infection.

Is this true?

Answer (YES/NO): NO